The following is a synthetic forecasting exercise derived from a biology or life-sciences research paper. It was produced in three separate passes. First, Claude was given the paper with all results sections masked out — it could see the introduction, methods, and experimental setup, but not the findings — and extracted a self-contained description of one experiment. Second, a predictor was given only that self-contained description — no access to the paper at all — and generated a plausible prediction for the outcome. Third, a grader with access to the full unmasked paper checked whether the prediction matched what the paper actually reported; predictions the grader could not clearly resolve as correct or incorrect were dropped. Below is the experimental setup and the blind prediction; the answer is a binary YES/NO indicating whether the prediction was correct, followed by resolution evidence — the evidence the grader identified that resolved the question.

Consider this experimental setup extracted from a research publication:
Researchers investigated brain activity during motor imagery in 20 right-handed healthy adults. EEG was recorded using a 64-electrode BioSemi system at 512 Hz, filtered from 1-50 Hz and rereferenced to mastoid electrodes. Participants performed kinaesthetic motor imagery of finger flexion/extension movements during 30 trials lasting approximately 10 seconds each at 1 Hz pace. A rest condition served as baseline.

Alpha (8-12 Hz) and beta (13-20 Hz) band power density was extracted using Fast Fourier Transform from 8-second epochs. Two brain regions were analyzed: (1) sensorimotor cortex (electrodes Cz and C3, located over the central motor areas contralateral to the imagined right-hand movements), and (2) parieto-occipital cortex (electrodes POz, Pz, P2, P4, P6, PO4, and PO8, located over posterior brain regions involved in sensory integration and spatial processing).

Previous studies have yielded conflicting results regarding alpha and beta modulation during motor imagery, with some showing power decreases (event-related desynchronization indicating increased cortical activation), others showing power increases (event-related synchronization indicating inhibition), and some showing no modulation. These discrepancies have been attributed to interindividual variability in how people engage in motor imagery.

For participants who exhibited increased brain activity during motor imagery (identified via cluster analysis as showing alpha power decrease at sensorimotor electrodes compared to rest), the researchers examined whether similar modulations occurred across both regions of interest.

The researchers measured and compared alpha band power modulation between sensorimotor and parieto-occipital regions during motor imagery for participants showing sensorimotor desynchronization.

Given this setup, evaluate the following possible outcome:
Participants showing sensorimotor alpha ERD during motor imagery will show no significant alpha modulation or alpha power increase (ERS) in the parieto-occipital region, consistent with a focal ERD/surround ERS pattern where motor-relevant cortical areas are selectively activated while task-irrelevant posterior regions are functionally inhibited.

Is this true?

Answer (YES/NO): YES